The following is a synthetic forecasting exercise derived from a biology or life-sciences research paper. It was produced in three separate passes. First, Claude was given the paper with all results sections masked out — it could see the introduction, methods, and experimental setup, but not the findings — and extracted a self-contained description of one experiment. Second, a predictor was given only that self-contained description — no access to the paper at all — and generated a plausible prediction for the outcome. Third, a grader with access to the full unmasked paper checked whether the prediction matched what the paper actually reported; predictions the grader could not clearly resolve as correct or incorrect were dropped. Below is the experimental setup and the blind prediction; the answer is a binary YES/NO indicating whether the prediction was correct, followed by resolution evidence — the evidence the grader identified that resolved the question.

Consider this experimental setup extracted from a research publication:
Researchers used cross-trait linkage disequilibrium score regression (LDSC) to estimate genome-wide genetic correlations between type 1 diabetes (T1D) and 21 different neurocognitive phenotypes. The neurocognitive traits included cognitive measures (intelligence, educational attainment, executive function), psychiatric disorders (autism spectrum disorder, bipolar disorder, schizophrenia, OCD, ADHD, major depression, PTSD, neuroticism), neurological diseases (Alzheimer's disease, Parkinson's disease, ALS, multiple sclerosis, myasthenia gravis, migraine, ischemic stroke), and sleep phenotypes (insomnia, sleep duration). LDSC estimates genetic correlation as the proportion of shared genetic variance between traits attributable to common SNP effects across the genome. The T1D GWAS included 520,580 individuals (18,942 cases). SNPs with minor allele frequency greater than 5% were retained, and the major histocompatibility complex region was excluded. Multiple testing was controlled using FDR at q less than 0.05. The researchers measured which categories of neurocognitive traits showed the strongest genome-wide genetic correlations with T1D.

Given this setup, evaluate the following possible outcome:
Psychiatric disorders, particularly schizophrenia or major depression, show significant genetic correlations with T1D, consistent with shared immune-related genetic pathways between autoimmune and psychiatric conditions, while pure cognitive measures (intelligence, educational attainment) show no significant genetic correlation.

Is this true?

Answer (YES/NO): NO